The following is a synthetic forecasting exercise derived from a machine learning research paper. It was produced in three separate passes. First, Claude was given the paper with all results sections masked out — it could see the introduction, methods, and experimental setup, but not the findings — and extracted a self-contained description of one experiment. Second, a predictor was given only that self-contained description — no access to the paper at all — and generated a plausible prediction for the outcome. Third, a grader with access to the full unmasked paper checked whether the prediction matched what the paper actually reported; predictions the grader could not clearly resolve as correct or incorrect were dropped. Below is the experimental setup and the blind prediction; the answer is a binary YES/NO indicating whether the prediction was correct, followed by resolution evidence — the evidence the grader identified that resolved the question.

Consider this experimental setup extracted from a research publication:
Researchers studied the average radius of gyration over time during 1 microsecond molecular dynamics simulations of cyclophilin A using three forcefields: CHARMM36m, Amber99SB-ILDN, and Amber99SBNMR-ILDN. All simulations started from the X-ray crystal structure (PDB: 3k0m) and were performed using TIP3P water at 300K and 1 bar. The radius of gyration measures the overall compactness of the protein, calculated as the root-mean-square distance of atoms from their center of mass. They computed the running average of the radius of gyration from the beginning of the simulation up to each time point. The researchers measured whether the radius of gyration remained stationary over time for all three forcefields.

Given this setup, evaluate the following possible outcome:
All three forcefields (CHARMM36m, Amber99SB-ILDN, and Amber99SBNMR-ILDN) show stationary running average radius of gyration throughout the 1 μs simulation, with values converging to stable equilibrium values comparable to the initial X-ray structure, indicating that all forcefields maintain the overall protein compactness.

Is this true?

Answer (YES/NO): NO